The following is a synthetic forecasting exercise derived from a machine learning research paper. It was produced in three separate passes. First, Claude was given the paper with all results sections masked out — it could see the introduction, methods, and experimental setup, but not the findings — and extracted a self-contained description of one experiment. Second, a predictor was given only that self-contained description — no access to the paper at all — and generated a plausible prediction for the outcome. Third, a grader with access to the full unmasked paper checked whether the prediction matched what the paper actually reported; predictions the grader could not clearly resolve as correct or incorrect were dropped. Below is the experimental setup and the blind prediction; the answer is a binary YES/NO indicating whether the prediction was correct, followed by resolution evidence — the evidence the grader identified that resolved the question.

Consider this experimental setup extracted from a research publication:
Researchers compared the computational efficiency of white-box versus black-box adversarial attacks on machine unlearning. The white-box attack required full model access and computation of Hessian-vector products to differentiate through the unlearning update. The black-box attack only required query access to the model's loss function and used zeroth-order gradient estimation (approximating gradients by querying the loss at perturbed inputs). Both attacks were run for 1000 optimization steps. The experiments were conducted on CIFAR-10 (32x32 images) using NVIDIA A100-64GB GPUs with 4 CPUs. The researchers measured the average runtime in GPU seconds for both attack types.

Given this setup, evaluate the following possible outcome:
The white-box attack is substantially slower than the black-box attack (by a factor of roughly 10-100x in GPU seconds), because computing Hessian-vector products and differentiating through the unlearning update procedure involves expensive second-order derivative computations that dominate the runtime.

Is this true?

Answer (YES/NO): NO